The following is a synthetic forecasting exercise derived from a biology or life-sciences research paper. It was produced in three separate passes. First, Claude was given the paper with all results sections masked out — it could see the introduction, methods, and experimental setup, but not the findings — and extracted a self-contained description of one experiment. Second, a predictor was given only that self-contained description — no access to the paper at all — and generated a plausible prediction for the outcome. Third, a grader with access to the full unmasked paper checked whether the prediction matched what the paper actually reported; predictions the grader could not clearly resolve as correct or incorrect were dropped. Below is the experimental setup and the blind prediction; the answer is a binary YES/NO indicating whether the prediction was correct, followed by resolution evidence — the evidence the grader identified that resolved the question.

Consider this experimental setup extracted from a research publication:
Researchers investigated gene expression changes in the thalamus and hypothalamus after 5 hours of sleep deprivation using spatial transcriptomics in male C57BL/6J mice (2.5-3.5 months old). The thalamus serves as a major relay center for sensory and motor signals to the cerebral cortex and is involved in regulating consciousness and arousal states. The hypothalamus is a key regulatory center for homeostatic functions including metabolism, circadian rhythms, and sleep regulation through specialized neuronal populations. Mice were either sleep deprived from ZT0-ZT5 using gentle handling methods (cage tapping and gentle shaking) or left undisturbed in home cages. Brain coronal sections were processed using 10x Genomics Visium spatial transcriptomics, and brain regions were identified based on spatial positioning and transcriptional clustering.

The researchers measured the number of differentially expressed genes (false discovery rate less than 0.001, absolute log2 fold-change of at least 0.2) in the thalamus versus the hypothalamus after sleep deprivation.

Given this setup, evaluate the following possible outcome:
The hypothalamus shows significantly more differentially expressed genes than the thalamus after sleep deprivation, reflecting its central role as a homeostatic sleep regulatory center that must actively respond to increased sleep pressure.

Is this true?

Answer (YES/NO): YES